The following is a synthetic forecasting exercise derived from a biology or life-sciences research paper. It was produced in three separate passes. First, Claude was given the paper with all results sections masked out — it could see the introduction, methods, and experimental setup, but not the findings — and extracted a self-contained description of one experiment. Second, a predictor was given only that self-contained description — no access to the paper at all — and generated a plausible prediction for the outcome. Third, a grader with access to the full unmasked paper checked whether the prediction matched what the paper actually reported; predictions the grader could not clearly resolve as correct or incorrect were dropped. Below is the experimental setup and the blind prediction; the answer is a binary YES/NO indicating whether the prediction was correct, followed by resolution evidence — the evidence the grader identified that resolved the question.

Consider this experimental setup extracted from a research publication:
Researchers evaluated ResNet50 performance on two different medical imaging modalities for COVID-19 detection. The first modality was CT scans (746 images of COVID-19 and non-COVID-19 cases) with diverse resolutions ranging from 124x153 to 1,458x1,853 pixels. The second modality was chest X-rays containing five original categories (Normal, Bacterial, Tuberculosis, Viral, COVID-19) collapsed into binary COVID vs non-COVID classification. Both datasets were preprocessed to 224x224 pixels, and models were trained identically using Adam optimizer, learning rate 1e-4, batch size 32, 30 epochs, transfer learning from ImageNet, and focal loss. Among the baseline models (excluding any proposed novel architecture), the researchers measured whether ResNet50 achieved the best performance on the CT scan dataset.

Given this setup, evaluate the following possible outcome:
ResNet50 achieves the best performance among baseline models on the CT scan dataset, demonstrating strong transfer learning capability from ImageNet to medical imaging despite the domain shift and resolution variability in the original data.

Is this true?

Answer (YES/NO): YES